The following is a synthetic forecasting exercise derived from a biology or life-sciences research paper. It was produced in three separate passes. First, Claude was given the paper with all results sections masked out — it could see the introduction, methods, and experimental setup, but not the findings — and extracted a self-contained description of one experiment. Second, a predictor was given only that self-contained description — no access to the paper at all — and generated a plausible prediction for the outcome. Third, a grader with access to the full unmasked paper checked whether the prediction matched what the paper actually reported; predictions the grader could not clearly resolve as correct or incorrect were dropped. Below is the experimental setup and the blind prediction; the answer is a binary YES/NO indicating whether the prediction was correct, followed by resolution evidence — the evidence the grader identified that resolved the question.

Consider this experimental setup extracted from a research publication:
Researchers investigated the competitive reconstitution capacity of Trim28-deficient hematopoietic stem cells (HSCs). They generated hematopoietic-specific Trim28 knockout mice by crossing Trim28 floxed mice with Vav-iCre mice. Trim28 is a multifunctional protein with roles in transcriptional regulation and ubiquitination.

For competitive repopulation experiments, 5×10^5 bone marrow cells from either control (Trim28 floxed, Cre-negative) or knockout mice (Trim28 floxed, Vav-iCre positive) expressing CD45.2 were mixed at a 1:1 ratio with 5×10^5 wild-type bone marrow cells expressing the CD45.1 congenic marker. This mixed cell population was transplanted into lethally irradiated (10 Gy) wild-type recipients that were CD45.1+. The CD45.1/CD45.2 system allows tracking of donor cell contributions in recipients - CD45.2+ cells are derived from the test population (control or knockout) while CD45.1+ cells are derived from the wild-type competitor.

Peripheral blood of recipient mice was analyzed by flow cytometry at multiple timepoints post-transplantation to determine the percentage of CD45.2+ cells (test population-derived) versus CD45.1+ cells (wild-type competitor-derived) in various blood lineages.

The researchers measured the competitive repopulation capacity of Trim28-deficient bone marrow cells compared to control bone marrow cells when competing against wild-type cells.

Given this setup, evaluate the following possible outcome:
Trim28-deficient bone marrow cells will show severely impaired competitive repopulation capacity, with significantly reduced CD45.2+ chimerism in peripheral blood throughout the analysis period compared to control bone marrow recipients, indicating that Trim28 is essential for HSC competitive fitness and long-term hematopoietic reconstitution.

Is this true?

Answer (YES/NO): YES